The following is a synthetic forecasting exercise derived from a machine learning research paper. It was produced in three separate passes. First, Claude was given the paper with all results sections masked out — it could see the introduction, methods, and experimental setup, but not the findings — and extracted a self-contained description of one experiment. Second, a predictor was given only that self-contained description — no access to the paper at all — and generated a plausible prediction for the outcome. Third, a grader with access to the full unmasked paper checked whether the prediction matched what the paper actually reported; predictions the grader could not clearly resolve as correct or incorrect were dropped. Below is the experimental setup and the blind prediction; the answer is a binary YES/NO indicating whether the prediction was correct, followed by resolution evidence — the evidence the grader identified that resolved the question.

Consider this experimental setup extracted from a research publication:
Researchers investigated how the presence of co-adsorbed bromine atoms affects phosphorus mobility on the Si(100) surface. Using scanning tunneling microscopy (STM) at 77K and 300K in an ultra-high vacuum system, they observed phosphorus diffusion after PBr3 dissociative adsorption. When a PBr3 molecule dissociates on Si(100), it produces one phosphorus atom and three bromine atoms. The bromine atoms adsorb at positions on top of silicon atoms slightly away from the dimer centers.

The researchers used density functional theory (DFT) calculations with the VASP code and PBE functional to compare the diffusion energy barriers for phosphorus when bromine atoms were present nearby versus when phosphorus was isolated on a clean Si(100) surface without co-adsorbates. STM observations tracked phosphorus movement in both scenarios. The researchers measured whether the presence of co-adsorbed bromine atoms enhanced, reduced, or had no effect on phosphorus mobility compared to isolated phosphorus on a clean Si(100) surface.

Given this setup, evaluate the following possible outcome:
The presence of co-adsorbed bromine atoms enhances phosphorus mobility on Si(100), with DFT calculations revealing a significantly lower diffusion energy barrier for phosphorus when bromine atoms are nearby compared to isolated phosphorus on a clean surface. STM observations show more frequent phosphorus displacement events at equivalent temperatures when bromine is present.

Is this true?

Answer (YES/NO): NO